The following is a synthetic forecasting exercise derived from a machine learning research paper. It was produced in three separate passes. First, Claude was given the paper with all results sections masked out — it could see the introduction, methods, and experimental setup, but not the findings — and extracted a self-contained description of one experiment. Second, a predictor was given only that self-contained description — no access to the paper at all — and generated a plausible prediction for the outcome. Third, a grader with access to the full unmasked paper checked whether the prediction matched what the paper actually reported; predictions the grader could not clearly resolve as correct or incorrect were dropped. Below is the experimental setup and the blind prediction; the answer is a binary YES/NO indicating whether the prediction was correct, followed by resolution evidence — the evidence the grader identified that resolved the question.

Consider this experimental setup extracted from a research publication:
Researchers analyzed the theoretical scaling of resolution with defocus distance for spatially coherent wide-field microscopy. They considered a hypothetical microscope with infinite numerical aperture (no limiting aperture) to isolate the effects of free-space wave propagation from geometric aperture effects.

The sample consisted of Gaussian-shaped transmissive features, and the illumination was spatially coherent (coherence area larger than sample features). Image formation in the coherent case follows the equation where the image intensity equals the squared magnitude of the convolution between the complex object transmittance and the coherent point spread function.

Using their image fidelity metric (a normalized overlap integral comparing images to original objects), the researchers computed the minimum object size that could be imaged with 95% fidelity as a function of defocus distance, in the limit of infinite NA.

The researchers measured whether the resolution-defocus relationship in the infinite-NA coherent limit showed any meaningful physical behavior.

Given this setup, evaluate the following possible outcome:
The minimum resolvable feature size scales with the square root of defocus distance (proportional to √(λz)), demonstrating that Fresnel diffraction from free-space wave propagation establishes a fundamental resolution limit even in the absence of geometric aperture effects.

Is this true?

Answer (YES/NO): YES